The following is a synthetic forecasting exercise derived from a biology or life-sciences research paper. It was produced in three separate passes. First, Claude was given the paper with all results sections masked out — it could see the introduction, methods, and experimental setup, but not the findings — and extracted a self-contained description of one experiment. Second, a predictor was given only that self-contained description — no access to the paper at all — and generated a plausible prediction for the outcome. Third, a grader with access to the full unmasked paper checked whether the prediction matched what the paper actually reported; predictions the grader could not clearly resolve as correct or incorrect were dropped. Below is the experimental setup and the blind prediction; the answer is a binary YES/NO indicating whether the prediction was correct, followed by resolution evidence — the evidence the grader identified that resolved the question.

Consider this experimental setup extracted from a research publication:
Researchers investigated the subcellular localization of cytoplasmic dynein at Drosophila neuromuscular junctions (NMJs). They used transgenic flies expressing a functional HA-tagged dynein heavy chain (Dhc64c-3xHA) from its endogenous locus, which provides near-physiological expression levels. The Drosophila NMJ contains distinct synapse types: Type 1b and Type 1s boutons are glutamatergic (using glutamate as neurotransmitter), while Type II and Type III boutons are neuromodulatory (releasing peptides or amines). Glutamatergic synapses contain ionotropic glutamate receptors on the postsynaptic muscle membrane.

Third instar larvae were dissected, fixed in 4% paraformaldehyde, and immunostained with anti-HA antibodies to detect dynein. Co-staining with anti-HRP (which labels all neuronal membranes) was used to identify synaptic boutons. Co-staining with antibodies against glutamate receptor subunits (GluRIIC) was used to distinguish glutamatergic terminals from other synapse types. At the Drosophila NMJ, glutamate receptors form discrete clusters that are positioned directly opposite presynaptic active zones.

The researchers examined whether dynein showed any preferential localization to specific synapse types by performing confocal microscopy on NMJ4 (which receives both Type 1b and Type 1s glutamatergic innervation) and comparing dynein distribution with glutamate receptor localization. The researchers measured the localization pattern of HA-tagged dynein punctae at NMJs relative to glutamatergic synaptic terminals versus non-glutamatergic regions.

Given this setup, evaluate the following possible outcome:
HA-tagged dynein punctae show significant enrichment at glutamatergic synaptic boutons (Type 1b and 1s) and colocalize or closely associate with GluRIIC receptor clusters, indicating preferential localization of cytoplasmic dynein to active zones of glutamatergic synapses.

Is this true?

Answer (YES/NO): NO